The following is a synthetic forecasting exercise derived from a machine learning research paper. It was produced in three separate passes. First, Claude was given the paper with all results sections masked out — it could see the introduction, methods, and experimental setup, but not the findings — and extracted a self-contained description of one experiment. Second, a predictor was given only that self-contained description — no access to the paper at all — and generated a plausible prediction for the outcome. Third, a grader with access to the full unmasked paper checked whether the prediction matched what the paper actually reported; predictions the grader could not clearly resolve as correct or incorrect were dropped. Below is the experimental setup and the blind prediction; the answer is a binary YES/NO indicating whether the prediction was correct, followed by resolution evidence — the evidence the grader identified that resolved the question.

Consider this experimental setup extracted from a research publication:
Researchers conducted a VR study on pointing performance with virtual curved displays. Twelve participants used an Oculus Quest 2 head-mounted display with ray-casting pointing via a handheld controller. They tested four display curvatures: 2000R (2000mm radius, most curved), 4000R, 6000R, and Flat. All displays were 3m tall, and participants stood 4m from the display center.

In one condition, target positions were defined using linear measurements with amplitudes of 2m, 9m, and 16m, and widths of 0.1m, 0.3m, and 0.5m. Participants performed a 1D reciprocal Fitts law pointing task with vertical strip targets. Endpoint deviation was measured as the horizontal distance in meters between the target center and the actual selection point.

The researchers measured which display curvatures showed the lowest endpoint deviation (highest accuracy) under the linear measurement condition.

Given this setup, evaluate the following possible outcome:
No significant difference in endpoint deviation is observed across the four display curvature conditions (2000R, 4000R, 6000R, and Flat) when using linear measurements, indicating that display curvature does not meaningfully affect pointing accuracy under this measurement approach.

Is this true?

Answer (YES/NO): NO